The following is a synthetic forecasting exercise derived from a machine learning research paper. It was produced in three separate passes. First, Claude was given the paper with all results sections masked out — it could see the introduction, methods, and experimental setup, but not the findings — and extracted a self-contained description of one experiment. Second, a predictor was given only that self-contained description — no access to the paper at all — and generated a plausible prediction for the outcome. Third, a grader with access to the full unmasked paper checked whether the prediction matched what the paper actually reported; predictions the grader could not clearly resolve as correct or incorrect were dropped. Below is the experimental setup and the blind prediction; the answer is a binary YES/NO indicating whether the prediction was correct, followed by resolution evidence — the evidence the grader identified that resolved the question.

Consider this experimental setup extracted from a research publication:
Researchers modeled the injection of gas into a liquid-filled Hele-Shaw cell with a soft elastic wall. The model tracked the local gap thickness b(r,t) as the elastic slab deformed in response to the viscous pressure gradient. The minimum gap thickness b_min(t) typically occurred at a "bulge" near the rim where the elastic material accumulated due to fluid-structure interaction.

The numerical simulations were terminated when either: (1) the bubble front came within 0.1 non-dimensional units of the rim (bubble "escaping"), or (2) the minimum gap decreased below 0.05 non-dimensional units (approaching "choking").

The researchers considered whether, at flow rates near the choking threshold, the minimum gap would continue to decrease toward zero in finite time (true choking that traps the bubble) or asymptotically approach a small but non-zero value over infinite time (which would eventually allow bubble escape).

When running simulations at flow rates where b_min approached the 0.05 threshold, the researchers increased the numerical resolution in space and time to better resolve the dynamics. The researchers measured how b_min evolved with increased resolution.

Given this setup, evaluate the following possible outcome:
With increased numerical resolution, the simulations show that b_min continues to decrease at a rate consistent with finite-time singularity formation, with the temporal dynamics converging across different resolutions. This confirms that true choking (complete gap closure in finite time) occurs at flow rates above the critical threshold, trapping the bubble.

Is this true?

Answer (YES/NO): YES